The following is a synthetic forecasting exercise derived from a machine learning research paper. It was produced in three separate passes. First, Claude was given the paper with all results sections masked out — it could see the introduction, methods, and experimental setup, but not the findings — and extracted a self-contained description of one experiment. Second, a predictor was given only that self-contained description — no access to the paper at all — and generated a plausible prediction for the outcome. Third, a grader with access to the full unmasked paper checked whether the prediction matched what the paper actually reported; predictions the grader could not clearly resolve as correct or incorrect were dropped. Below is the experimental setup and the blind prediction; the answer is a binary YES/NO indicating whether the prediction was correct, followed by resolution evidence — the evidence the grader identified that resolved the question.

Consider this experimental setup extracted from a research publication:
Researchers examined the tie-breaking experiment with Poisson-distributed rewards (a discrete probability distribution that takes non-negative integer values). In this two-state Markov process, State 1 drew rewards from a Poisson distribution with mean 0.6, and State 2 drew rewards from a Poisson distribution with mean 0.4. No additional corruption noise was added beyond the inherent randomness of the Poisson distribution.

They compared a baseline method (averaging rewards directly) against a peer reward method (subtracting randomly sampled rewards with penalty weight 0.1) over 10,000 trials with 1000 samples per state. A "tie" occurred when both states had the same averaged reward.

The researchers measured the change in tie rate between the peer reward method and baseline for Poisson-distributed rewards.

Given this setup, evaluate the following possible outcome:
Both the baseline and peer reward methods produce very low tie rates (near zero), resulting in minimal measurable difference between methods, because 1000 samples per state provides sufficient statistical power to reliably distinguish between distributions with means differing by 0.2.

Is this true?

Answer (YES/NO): NO